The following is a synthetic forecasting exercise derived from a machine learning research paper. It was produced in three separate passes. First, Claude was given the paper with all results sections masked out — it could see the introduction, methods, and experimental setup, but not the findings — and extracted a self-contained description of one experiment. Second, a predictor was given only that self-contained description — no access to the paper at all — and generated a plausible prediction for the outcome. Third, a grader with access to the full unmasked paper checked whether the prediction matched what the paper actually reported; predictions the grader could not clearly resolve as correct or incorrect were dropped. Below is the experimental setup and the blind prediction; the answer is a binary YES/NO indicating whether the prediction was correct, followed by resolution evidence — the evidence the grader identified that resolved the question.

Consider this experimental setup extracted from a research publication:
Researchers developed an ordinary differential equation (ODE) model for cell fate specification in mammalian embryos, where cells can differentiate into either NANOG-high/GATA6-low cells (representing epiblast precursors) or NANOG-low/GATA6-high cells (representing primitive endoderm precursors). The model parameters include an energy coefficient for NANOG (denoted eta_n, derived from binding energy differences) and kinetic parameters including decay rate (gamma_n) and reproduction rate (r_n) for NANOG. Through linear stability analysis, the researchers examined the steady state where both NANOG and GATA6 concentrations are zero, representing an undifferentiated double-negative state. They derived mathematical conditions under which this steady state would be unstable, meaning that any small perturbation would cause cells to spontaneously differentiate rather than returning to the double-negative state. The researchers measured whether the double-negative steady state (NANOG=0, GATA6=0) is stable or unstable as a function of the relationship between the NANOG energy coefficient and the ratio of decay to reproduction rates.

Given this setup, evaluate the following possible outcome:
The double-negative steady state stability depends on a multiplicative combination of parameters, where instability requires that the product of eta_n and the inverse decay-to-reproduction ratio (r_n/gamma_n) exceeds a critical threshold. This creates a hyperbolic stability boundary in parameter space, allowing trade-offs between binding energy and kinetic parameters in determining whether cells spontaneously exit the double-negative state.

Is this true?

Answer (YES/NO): YES